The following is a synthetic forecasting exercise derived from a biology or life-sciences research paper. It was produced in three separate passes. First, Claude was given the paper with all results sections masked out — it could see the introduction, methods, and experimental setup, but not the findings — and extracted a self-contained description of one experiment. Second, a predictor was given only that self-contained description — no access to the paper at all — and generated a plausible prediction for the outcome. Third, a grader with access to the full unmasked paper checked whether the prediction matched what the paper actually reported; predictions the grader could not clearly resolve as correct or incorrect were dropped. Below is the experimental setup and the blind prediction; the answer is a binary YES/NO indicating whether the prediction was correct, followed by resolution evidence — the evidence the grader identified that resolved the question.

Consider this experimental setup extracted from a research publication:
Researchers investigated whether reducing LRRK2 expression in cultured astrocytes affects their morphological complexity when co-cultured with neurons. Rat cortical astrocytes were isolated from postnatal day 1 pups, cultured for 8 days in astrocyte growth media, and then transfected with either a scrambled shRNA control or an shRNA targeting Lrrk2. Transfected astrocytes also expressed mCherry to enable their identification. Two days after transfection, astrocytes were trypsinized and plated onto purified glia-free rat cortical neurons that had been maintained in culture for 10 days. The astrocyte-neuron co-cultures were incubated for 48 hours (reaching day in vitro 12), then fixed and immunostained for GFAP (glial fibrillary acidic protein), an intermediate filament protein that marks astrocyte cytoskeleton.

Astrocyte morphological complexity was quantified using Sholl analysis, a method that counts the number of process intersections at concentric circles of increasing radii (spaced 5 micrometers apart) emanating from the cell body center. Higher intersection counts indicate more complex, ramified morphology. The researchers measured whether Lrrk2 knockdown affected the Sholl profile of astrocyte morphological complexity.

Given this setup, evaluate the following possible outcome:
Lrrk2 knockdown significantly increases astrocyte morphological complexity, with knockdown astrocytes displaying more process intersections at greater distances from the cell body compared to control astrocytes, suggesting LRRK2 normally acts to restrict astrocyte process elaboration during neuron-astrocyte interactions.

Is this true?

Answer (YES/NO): NO